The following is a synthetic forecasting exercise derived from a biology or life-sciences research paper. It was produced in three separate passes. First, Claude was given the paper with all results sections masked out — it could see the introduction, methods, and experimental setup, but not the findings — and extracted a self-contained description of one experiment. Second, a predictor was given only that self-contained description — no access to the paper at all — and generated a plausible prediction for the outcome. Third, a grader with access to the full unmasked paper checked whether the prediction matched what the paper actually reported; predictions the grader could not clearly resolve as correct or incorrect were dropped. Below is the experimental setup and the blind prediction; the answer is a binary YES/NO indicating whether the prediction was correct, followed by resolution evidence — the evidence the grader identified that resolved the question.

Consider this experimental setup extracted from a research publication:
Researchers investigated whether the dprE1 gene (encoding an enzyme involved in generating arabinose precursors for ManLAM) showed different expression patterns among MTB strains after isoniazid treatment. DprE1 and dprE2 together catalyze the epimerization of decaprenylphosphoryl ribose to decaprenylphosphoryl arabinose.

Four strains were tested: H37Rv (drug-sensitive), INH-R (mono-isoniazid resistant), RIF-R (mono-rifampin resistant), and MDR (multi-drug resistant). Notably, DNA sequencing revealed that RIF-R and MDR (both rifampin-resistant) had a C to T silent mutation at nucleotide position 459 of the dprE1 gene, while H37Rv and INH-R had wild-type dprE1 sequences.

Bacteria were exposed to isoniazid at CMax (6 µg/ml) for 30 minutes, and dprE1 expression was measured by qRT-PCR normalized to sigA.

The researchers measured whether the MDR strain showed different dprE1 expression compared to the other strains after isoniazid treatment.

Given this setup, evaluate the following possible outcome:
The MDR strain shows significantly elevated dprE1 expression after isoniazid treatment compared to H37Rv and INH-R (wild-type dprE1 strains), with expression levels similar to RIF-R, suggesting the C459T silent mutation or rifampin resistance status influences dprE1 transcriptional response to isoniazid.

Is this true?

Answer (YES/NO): NO